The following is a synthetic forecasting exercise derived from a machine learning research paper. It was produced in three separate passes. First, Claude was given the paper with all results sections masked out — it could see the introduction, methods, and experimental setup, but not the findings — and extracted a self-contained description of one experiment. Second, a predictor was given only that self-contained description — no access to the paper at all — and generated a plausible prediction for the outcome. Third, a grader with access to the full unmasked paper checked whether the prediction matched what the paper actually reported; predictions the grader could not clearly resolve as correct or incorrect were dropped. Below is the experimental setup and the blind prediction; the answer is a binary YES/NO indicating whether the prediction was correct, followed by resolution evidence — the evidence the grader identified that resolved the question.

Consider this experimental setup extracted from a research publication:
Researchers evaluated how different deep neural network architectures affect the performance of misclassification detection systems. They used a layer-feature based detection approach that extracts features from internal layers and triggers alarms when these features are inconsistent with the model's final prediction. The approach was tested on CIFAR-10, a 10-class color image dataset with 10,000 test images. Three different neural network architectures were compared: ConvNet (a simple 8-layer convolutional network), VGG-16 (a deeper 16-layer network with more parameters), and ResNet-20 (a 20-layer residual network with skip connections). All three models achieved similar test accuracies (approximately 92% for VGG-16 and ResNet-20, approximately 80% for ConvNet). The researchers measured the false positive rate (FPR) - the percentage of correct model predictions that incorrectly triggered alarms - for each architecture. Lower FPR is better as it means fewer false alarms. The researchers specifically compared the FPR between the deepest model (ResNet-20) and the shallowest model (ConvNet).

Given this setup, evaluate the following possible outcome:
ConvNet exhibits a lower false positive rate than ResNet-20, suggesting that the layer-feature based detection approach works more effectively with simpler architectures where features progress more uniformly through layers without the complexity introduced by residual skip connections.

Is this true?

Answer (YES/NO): NO